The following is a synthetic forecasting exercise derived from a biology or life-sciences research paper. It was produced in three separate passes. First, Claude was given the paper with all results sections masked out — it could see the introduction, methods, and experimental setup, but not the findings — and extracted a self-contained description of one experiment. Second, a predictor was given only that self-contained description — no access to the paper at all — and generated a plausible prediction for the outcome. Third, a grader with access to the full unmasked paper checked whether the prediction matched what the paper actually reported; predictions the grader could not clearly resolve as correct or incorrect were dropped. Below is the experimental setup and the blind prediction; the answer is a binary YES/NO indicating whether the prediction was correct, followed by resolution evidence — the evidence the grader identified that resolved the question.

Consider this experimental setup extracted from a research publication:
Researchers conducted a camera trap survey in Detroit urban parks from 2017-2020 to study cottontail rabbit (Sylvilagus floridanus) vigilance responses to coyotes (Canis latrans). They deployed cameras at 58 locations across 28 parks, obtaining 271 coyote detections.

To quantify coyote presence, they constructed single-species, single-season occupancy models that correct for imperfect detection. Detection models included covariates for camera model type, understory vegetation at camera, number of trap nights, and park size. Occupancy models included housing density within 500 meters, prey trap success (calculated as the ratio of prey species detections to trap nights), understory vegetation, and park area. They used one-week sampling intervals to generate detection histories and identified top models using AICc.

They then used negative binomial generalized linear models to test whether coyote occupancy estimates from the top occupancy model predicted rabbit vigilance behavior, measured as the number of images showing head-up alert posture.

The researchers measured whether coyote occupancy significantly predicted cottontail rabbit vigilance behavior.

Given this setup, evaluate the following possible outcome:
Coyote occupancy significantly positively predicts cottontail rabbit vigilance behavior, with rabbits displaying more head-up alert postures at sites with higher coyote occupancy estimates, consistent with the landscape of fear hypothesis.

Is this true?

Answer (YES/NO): YES